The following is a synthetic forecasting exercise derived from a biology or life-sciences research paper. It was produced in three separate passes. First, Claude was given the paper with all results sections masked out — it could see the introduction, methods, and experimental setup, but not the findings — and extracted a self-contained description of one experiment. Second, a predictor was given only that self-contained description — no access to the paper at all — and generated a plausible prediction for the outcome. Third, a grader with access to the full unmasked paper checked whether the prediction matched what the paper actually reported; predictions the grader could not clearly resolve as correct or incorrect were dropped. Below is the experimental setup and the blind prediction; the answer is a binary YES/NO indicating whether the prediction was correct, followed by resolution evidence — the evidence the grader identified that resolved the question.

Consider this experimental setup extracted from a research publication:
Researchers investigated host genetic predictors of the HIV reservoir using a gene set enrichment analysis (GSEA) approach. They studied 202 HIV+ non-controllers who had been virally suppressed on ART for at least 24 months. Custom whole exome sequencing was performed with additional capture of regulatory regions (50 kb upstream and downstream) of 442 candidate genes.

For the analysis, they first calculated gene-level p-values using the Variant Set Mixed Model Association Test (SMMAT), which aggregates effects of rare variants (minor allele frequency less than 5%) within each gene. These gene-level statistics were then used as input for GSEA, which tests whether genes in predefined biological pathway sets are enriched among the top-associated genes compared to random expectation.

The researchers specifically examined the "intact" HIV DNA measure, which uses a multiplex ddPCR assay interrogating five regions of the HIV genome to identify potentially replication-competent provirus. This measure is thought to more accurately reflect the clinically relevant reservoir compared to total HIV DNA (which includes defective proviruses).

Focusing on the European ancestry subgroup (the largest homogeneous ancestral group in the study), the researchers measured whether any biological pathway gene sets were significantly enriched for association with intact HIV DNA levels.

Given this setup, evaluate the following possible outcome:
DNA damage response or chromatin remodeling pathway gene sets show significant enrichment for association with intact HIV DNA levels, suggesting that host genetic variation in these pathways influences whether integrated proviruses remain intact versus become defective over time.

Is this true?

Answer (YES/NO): NO